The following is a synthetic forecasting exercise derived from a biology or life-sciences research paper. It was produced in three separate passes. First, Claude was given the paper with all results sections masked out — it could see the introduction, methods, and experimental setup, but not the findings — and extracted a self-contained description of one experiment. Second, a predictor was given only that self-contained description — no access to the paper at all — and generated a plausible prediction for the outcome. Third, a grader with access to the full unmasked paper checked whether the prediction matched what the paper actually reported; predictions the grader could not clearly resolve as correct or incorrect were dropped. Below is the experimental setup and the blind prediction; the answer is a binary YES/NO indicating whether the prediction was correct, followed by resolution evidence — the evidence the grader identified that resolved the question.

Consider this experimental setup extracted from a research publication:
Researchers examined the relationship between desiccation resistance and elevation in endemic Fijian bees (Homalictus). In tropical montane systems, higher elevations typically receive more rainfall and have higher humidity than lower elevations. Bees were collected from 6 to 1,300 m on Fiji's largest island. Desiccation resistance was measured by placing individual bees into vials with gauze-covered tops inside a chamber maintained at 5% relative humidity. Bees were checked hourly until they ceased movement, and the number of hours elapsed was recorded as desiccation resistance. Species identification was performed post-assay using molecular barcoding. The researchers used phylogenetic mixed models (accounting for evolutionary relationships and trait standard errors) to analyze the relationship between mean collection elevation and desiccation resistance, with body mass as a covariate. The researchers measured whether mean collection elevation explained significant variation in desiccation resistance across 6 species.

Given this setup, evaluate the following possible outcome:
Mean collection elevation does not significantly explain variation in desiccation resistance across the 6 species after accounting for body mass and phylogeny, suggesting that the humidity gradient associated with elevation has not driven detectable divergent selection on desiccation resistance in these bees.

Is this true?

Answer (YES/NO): NO